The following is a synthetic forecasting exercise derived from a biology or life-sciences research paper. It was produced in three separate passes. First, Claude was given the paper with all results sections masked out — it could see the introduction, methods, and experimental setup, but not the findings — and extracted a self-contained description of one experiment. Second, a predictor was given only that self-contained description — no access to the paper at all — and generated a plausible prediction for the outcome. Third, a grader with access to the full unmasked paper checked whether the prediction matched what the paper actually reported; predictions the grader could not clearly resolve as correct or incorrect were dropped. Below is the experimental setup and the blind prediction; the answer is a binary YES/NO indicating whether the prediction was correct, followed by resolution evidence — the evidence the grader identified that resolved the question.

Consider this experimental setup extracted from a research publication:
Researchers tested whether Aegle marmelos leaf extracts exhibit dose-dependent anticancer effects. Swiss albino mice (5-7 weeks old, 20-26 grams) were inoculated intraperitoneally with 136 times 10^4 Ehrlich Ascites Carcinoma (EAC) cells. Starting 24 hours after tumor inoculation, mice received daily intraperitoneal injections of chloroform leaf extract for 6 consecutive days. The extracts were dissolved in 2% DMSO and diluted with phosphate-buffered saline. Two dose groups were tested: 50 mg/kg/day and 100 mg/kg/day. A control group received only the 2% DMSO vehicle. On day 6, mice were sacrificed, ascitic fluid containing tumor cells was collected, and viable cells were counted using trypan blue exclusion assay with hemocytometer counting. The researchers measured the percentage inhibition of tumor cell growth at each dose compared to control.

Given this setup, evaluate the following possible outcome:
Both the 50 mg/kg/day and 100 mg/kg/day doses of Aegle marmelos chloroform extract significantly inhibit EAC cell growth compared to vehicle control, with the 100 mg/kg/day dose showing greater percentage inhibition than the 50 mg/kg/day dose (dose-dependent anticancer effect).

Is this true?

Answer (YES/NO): YES